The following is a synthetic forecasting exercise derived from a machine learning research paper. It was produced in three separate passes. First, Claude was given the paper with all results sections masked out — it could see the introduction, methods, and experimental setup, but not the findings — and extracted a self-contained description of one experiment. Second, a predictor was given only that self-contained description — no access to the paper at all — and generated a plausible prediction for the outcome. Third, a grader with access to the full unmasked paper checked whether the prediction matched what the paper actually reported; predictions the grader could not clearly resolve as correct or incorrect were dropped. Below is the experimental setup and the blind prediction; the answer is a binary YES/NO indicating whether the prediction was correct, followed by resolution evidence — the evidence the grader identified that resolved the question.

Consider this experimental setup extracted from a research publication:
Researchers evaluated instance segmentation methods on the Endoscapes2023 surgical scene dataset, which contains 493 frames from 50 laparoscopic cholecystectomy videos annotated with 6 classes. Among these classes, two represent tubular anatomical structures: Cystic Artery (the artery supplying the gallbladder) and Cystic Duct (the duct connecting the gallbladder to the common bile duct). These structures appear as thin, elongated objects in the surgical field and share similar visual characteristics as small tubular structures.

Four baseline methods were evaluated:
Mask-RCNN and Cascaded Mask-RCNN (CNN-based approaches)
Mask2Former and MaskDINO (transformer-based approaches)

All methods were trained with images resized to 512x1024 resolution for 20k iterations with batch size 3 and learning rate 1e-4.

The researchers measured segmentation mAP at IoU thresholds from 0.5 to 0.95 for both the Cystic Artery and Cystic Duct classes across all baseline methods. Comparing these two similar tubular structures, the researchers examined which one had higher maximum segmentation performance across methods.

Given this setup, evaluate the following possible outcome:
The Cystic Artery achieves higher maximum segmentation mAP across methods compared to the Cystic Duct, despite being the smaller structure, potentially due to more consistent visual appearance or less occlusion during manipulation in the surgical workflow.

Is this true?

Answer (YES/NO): NO